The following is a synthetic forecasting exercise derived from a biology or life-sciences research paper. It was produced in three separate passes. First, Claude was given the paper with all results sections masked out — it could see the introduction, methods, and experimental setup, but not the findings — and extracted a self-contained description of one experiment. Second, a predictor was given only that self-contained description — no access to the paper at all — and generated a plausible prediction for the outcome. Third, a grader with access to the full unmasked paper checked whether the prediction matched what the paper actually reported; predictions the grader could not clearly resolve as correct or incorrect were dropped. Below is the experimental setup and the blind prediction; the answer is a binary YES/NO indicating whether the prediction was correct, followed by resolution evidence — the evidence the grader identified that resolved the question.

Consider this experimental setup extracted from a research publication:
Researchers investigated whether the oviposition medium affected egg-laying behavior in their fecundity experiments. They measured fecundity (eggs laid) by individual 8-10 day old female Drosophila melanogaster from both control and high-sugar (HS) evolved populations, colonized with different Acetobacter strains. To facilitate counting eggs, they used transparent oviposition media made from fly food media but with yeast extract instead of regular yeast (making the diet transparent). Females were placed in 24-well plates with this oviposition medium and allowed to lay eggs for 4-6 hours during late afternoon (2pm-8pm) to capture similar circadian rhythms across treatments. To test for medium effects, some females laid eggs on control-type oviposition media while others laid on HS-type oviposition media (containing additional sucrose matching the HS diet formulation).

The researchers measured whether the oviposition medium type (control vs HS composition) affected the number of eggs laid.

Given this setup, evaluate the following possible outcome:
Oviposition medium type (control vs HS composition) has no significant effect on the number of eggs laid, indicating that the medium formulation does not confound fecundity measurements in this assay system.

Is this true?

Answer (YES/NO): YES